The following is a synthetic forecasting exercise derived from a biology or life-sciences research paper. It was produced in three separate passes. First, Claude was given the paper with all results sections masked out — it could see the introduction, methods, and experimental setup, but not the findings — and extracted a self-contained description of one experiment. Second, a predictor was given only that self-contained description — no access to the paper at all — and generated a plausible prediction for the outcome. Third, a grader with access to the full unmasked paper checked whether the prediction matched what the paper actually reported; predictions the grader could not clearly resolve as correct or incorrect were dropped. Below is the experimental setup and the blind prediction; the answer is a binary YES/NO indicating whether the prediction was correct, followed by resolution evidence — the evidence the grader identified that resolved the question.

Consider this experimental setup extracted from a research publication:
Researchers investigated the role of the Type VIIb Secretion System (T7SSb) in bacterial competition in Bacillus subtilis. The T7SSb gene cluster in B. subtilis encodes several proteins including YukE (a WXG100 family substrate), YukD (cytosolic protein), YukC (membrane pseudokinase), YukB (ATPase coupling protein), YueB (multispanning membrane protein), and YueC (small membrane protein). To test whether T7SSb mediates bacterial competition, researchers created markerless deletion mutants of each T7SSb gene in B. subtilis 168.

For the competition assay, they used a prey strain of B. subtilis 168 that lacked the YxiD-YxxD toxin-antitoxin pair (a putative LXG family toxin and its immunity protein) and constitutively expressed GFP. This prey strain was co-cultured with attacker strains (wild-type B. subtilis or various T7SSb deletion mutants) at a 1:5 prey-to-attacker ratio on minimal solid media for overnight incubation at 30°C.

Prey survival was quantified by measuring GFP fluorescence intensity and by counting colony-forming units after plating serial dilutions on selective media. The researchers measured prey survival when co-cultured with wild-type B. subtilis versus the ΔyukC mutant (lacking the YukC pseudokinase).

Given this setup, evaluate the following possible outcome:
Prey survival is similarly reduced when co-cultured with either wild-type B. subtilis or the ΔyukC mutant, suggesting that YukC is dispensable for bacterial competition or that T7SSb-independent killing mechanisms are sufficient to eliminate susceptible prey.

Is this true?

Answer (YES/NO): NO